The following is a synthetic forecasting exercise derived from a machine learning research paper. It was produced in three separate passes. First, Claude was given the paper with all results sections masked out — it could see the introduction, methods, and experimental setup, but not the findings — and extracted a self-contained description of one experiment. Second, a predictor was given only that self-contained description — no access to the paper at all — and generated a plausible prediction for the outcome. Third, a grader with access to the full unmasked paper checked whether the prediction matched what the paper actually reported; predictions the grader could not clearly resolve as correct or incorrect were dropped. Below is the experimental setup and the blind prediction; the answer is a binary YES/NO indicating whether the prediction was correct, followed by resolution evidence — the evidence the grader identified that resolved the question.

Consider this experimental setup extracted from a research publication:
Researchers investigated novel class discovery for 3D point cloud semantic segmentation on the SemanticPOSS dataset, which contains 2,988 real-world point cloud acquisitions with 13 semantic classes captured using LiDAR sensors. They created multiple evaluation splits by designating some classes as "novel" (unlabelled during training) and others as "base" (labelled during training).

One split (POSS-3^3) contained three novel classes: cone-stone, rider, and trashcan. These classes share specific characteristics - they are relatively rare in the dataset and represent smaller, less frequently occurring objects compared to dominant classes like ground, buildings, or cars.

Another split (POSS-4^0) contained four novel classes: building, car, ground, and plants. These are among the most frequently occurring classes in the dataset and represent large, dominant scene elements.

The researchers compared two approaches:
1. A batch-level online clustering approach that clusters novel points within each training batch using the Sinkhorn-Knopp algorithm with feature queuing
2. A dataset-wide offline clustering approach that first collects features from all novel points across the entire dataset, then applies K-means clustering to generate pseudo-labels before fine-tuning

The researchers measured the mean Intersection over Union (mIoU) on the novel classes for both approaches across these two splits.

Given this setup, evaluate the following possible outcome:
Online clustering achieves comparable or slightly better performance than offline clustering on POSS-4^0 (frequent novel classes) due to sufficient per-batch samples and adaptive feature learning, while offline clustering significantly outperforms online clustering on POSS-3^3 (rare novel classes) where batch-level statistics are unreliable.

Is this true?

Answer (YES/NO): NO